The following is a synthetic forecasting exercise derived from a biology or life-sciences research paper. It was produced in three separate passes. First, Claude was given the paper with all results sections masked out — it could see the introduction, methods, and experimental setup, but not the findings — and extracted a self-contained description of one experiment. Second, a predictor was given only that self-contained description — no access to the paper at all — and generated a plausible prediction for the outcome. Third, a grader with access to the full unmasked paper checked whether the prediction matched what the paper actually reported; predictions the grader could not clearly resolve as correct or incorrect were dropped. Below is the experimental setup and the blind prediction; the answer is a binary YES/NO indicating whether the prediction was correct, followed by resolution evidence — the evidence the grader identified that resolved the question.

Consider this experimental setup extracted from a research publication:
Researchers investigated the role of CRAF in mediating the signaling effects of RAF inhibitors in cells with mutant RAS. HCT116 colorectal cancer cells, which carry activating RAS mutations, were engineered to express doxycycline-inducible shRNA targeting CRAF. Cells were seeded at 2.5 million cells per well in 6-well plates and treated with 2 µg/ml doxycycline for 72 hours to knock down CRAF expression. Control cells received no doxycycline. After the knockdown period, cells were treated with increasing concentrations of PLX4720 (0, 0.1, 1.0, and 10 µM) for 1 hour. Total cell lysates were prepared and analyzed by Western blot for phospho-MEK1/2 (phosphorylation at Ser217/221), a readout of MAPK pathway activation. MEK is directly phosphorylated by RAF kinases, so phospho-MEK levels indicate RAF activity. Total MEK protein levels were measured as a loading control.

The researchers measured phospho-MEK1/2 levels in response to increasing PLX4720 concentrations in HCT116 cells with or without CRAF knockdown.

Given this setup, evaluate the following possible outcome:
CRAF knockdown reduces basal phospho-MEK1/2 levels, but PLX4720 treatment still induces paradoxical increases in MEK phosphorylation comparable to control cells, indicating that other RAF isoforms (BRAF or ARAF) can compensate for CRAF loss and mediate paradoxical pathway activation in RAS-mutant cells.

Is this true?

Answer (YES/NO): NO